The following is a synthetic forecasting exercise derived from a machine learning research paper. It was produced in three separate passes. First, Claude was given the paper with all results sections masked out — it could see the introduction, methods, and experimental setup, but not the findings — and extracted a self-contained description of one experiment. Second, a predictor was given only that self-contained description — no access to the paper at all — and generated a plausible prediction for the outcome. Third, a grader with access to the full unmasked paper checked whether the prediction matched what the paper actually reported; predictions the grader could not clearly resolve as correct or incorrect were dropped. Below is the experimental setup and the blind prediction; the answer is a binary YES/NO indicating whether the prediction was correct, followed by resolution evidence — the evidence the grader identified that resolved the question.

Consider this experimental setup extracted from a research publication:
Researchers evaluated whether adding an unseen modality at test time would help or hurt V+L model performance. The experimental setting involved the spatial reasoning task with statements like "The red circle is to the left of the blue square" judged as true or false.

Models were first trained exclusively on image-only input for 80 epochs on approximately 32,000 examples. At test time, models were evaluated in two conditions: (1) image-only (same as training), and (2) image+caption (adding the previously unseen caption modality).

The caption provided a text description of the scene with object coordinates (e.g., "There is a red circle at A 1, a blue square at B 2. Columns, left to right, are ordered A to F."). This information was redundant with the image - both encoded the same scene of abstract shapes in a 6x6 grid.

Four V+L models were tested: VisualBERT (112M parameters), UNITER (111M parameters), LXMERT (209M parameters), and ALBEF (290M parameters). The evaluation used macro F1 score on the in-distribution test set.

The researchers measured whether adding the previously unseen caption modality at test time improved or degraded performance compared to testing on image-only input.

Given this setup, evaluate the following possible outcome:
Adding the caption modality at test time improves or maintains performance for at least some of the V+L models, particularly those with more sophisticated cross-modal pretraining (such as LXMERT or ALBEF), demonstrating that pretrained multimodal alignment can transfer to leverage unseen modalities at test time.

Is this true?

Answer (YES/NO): NO